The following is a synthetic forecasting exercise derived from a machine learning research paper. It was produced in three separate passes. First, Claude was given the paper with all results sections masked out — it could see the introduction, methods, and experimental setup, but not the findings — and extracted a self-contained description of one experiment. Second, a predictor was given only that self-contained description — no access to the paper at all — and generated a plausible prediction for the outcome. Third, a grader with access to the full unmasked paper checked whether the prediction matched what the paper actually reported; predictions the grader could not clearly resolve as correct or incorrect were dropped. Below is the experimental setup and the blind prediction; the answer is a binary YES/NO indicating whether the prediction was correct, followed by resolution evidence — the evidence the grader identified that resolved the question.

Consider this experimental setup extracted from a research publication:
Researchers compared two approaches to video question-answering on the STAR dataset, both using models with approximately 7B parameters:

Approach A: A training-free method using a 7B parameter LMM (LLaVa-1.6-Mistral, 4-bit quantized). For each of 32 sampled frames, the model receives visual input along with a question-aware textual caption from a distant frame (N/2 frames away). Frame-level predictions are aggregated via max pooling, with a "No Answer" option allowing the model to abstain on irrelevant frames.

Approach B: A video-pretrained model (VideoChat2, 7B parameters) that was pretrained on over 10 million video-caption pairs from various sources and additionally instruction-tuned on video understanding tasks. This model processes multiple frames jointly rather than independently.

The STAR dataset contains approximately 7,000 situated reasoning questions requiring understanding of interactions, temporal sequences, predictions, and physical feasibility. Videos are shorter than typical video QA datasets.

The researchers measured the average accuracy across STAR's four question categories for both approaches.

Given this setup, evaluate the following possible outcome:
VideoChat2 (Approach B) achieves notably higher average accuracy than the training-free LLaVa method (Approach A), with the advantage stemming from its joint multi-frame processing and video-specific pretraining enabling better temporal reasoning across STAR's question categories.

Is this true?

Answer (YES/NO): YES